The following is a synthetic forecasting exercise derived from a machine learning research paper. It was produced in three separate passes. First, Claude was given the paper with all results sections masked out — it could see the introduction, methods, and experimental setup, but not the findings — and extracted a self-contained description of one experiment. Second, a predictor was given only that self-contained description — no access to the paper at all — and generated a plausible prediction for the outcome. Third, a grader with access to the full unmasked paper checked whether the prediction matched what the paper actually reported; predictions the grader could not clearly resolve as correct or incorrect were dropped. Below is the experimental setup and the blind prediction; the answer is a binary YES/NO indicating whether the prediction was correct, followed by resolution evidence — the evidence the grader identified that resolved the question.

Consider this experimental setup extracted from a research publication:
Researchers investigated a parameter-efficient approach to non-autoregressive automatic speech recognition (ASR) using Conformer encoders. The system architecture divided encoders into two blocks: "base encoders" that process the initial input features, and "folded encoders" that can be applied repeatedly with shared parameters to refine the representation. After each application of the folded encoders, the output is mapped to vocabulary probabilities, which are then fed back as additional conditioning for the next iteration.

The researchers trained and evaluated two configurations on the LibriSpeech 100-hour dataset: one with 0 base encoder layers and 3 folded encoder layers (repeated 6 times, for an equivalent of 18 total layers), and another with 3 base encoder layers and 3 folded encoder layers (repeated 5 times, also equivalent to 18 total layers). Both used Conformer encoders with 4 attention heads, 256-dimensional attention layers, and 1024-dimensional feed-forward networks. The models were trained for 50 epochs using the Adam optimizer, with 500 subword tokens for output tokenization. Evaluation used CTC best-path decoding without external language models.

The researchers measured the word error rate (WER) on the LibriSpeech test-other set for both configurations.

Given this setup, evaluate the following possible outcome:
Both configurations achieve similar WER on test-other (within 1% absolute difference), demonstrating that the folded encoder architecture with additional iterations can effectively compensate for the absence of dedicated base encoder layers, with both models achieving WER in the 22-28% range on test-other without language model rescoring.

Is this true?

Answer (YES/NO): NO